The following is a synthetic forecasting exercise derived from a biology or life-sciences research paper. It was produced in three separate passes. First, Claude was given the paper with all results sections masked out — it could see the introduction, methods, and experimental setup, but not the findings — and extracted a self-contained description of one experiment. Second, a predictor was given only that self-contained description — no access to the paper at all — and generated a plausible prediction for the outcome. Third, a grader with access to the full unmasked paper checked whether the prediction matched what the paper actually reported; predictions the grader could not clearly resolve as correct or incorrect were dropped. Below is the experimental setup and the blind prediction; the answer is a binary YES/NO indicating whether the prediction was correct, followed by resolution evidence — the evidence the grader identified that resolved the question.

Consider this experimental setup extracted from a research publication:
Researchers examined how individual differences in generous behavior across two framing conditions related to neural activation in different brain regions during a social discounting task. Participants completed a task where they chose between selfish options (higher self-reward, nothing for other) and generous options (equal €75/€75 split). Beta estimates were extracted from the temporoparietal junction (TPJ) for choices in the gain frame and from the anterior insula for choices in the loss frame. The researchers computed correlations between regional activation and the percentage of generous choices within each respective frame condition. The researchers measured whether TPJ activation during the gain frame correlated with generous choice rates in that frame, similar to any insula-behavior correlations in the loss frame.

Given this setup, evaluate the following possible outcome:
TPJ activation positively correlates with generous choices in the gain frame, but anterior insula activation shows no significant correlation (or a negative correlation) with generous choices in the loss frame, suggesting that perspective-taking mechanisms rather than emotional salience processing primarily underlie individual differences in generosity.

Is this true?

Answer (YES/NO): NO